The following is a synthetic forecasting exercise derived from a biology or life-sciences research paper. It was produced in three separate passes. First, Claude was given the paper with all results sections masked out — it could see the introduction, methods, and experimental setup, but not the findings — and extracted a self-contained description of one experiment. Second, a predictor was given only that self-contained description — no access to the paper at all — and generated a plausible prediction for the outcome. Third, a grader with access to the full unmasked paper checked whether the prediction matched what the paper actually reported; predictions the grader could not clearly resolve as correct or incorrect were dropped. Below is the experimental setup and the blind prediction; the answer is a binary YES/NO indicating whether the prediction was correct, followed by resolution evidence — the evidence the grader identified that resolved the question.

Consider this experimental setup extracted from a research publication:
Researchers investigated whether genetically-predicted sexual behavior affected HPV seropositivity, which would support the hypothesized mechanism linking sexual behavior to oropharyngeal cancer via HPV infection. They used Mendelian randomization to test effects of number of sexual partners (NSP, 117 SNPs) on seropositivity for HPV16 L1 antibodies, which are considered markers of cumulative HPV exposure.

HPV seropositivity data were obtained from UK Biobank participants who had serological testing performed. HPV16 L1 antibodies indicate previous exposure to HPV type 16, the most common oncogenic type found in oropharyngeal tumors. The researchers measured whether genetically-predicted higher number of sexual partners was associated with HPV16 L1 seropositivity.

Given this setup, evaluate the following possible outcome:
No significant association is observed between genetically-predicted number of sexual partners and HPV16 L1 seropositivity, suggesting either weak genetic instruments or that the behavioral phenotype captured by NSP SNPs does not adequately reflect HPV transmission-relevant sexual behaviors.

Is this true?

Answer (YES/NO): YES